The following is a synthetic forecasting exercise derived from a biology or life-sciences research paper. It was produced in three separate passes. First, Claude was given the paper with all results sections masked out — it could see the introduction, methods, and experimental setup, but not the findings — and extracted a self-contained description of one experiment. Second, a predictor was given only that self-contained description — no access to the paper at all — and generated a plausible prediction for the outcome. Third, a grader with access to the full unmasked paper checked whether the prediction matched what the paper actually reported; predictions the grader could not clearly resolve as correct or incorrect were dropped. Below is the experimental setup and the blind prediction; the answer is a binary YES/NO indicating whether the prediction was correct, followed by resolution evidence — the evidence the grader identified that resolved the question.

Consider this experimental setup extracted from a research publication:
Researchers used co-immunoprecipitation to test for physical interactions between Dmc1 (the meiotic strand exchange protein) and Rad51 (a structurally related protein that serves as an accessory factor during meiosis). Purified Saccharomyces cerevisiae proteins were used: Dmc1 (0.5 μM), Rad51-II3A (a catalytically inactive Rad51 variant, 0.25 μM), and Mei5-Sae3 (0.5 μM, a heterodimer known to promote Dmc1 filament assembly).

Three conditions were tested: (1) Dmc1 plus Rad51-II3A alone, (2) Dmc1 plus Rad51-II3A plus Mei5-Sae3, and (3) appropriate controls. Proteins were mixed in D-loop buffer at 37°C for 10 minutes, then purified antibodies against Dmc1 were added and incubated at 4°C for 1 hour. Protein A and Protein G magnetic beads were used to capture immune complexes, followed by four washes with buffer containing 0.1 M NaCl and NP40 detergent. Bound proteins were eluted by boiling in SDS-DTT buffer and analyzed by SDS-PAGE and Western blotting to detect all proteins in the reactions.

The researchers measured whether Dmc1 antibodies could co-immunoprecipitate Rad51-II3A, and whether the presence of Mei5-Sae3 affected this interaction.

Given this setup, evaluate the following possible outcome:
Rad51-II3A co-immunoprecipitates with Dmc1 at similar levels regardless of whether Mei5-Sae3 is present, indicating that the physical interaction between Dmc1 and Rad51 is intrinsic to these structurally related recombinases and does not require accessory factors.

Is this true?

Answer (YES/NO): NO